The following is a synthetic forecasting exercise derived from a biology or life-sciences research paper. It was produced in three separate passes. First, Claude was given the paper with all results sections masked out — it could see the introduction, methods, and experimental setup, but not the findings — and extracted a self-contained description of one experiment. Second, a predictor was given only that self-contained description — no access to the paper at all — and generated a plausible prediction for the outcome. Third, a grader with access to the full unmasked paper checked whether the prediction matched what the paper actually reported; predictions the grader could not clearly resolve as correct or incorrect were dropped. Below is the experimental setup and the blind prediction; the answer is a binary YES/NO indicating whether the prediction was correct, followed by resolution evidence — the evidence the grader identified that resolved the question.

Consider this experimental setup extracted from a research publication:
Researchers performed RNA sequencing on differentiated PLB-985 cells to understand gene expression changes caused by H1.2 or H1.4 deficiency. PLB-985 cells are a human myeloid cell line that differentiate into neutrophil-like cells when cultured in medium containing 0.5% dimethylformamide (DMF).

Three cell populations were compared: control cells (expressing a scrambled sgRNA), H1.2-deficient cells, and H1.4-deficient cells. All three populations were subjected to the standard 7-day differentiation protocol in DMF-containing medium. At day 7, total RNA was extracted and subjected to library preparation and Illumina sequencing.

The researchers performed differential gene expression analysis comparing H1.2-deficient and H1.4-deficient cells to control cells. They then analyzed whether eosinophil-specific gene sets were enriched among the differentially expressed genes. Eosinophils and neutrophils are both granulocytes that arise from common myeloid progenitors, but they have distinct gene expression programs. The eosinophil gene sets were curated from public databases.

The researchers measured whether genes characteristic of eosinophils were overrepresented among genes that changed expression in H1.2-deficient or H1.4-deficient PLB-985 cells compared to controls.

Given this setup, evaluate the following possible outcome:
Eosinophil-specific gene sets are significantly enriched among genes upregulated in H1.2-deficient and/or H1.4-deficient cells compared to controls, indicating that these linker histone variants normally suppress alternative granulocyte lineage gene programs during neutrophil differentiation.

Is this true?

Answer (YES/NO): YES